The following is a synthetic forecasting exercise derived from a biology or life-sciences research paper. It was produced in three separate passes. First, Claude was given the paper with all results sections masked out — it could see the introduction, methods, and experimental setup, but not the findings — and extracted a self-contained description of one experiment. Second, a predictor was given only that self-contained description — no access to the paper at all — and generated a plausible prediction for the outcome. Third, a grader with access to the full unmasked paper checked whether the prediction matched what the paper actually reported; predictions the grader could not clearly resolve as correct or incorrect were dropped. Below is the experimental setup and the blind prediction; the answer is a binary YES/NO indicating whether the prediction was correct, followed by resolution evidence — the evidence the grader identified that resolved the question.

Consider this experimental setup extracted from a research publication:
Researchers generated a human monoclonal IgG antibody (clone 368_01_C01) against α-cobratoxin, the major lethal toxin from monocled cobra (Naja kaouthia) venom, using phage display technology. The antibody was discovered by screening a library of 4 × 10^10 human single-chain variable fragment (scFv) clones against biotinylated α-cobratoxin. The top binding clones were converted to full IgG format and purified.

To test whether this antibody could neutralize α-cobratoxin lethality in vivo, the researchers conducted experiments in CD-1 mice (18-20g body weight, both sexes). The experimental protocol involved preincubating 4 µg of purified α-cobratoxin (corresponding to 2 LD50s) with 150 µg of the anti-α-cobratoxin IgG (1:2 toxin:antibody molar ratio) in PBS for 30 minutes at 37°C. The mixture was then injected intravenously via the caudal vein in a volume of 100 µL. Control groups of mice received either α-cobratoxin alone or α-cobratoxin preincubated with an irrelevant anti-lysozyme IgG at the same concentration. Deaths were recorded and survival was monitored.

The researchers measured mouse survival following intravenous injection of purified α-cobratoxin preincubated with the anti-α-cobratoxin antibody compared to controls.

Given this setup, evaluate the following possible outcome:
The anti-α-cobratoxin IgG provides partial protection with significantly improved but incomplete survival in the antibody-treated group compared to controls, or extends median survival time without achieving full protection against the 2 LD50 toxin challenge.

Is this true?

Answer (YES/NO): YES